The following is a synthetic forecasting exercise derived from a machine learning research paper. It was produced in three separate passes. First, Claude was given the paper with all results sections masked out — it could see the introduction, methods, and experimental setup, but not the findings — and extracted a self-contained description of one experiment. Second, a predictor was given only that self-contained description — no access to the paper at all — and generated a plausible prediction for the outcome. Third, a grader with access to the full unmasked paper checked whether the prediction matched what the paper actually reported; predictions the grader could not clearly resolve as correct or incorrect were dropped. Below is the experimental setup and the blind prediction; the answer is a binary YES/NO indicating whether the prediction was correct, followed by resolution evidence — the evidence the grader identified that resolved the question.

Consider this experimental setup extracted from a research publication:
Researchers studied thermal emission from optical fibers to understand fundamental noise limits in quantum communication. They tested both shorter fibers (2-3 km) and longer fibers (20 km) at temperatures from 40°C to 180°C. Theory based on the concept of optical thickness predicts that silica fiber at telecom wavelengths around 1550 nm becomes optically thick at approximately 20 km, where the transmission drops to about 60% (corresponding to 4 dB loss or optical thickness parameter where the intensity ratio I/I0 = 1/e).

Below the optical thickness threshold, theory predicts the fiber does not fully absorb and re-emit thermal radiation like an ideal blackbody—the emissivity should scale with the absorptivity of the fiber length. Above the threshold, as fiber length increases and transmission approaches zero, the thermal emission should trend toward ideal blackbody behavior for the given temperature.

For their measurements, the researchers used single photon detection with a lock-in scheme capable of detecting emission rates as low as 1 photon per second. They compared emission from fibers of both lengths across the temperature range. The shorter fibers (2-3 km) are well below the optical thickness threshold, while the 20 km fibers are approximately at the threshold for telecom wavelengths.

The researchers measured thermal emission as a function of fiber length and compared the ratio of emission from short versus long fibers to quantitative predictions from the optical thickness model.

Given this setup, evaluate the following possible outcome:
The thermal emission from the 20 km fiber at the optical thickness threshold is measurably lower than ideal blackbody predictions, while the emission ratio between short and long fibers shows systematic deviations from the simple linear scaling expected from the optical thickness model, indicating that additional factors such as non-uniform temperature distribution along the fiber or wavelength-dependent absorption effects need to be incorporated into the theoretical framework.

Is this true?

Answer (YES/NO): NO